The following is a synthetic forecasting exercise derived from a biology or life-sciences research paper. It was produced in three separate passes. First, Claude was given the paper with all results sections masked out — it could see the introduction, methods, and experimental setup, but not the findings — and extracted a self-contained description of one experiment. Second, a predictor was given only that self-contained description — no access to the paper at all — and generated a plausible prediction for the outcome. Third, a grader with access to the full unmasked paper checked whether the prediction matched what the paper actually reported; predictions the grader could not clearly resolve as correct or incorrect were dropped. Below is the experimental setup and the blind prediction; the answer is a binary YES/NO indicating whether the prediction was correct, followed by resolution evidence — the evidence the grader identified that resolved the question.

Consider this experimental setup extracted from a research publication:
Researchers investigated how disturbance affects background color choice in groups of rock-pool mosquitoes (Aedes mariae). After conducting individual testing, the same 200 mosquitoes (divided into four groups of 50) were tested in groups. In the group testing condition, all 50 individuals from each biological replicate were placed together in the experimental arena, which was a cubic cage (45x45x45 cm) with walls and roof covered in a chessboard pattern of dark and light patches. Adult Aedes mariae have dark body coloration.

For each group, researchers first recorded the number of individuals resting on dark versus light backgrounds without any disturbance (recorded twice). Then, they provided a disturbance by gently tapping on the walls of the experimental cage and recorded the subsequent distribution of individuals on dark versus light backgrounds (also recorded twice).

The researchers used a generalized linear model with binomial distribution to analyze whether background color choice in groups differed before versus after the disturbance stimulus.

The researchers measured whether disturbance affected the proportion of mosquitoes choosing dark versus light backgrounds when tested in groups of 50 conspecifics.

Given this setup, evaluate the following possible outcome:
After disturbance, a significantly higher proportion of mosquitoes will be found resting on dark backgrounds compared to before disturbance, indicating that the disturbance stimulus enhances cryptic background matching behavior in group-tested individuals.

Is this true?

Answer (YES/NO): NO